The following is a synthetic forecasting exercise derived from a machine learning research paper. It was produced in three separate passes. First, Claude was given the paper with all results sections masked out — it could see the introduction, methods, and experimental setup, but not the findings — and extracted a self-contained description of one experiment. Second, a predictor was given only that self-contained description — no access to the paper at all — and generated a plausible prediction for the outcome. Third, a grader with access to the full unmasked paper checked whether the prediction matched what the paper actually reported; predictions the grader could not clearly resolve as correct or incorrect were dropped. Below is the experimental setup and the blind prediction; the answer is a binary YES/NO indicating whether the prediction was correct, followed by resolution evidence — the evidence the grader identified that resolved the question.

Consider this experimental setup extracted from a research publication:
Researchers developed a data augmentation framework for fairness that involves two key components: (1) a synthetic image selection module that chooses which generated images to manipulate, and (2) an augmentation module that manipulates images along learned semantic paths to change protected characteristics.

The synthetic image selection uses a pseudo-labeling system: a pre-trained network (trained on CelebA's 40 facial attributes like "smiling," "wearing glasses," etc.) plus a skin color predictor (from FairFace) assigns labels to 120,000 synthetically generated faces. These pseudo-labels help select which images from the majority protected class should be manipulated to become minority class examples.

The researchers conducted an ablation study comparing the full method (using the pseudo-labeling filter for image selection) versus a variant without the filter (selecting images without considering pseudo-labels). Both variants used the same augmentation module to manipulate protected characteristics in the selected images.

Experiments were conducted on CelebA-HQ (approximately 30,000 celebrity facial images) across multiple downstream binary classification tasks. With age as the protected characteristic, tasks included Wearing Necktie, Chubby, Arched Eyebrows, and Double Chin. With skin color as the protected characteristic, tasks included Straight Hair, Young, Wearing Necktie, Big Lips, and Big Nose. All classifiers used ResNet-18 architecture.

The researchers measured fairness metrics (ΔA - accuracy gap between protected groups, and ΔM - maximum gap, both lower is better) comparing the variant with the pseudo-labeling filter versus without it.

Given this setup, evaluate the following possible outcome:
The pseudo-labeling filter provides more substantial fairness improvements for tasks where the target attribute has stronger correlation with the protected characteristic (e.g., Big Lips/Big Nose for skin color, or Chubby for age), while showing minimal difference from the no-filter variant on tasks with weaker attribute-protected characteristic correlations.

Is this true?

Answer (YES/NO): NO